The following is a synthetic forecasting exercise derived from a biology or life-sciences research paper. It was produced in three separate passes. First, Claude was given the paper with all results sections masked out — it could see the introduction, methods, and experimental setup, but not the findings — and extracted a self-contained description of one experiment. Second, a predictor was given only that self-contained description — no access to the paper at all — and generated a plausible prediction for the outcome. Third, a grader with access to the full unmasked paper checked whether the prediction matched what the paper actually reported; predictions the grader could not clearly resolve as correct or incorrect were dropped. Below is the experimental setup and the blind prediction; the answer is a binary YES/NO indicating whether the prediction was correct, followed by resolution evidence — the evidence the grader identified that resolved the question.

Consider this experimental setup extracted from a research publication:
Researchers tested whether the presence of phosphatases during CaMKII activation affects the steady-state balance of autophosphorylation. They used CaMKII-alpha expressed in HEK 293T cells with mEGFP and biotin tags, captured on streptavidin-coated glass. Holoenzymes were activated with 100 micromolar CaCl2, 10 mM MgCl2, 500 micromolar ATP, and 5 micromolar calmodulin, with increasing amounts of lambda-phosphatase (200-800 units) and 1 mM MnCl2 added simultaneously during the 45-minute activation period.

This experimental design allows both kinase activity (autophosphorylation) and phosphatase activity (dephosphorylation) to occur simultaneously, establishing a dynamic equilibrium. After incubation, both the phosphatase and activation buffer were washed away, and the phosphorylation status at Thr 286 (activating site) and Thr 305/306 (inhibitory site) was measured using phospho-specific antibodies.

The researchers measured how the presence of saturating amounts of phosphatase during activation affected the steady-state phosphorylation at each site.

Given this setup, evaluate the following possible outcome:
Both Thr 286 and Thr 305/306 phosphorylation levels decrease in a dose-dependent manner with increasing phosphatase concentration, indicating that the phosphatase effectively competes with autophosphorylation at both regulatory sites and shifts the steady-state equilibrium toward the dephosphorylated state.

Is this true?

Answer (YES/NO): NO